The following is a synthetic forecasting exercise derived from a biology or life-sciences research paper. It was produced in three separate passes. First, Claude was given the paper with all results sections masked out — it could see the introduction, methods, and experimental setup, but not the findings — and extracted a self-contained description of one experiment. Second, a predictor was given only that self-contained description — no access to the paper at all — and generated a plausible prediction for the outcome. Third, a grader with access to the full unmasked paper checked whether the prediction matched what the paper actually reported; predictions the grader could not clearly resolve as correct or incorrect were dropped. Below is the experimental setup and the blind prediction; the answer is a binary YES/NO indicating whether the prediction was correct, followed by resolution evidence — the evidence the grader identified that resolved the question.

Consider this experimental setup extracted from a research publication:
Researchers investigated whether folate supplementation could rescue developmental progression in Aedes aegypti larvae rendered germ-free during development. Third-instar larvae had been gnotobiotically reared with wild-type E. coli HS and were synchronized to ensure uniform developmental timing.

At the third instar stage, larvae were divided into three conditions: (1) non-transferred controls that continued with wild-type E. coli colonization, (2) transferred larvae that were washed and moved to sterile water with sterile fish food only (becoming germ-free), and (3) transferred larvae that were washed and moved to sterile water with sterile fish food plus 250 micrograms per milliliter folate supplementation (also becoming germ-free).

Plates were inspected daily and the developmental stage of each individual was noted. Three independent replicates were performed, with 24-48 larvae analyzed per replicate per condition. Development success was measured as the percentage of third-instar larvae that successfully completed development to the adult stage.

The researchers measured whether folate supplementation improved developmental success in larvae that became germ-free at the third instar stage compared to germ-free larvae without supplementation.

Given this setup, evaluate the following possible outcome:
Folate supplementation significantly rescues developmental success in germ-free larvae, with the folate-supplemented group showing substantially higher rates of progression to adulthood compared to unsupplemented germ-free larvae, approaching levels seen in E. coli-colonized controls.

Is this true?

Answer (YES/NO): NO